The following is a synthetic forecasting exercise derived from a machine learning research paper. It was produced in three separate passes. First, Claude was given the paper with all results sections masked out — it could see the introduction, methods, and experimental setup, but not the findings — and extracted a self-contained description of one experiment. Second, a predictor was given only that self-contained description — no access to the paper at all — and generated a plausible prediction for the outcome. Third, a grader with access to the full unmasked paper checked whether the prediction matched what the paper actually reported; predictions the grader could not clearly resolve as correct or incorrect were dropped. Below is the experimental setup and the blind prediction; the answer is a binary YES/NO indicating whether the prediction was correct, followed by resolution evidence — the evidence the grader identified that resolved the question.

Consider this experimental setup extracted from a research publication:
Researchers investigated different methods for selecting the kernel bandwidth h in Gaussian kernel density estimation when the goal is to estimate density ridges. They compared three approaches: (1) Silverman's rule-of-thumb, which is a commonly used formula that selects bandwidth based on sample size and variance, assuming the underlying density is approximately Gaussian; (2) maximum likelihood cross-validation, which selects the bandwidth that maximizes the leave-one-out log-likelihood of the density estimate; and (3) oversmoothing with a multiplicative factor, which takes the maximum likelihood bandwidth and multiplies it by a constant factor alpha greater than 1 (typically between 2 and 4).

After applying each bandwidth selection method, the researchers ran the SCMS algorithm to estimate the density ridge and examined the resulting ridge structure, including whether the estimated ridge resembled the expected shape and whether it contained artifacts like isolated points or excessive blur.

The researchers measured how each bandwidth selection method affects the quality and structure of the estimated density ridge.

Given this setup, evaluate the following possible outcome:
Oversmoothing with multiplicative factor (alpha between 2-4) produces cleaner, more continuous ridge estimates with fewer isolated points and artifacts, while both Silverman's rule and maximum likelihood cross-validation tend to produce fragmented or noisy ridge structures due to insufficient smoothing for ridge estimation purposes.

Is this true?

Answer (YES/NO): NO